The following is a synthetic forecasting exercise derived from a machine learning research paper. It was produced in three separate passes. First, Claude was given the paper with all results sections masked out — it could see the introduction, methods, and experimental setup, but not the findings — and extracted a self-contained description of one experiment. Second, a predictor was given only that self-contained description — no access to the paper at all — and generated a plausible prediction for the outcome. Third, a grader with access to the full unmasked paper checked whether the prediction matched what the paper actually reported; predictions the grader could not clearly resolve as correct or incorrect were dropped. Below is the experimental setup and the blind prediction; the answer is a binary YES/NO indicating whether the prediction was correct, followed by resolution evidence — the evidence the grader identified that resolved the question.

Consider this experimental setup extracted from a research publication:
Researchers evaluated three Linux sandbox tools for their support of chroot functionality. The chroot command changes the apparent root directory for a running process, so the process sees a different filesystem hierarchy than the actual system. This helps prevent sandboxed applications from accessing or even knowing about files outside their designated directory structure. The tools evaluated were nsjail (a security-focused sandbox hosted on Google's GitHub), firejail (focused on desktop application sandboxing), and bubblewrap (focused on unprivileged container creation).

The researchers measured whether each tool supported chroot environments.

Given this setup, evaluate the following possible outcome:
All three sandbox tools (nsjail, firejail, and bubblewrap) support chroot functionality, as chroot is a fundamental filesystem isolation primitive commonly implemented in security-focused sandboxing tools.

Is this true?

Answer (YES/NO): NO